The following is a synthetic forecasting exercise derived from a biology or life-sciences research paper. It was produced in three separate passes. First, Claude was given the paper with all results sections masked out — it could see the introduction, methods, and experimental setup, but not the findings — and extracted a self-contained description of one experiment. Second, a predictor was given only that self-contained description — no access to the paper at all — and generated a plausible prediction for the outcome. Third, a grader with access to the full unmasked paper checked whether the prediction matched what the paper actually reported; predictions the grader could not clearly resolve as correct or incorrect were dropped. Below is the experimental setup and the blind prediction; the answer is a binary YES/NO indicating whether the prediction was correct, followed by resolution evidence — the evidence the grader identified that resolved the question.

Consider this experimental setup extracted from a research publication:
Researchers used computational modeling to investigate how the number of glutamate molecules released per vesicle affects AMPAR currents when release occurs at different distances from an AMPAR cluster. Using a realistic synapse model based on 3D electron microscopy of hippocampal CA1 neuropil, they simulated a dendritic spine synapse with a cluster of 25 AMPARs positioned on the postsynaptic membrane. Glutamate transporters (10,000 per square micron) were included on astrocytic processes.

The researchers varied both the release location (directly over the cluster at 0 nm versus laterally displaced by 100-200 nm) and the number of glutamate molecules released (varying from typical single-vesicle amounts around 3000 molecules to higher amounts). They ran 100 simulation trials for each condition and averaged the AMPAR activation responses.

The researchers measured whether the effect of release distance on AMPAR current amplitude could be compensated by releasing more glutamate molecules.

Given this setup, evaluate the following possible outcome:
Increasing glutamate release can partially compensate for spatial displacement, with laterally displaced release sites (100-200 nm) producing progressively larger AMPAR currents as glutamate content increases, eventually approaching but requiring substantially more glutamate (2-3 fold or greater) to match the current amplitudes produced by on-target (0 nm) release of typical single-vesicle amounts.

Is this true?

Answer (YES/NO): YES